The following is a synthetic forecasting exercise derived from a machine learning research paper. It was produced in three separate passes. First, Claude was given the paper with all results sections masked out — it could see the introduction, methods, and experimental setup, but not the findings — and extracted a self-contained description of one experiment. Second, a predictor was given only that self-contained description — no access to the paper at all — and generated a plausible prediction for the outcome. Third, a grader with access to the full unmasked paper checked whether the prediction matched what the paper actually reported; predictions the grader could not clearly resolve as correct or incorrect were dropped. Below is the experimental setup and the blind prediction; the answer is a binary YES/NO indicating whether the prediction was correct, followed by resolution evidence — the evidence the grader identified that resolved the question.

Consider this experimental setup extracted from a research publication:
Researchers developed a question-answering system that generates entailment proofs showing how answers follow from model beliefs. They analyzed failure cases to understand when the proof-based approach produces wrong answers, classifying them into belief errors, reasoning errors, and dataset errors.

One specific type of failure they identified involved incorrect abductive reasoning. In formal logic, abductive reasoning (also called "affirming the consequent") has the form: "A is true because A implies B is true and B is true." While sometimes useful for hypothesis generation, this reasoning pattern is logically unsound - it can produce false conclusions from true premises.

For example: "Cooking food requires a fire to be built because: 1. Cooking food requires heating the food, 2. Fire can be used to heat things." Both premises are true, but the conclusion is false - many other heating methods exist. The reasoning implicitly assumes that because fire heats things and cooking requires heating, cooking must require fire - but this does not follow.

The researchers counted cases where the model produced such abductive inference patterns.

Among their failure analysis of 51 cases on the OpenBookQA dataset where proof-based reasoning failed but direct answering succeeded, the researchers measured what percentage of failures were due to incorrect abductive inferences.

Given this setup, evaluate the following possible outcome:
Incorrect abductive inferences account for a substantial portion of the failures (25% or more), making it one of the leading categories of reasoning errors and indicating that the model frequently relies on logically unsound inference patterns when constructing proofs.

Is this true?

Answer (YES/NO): NO